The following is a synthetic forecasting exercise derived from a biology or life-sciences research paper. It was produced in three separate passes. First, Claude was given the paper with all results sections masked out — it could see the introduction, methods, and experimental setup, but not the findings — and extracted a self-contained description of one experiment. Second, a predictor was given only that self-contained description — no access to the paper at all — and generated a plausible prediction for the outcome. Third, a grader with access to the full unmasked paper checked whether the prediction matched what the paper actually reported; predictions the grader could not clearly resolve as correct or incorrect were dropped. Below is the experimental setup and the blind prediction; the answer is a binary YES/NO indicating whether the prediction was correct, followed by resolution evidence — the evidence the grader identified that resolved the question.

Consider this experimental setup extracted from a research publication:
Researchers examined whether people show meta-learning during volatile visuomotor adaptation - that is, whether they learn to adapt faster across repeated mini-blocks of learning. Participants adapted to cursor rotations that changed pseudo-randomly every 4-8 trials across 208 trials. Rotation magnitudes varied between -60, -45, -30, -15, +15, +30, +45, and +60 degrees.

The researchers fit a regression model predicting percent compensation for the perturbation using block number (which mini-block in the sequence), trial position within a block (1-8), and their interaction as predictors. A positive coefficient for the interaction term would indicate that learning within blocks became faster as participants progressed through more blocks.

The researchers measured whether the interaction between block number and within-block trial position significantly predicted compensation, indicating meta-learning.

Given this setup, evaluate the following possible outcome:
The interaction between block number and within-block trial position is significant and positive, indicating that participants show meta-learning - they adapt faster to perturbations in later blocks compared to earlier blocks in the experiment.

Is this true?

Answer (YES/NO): YES